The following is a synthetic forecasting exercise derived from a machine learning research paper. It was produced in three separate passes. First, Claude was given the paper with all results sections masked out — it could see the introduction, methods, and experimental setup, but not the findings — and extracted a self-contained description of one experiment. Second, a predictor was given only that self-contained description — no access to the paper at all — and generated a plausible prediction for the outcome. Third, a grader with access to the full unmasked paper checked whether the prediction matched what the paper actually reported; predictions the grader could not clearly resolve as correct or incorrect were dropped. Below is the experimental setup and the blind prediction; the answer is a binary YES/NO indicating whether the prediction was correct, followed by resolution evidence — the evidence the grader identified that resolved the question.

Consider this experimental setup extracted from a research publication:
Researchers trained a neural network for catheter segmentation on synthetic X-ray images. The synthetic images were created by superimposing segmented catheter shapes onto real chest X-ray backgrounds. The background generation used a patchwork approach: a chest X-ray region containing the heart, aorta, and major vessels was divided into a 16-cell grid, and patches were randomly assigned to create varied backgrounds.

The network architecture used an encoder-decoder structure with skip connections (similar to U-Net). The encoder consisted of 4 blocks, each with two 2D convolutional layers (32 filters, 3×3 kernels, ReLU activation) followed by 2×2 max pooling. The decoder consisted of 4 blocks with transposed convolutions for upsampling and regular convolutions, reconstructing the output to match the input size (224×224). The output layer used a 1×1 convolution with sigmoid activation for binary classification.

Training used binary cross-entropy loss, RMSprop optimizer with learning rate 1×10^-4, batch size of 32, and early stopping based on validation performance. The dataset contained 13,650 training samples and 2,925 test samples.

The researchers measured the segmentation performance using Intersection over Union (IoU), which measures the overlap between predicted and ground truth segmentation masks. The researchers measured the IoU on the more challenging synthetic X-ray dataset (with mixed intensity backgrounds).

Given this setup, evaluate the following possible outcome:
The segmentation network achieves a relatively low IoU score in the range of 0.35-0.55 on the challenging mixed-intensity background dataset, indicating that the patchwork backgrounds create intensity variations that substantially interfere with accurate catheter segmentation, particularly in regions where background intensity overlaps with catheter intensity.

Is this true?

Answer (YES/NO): NO